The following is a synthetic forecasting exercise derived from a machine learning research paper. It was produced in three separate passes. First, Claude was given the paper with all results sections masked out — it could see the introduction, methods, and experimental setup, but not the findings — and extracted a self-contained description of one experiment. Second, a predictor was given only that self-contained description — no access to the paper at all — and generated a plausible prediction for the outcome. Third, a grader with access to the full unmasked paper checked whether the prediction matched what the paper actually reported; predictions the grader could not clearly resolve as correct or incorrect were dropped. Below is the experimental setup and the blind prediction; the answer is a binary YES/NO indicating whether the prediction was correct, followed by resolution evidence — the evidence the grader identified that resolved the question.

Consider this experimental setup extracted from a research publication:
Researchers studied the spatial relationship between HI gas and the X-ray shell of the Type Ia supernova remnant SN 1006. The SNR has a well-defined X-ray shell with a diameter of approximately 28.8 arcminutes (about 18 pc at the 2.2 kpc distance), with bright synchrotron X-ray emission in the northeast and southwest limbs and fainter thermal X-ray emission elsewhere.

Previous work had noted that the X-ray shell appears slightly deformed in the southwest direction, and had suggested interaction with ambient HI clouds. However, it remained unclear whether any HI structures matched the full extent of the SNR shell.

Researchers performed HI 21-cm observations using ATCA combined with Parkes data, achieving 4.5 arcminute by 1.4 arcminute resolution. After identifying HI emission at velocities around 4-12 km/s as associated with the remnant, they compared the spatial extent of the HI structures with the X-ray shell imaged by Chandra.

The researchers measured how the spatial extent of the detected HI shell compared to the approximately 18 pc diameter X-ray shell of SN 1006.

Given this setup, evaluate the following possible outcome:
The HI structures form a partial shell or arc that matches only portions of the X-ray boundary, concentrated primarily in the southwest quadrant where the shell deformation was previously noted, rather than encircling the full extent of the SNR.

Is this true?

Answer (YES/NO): NO